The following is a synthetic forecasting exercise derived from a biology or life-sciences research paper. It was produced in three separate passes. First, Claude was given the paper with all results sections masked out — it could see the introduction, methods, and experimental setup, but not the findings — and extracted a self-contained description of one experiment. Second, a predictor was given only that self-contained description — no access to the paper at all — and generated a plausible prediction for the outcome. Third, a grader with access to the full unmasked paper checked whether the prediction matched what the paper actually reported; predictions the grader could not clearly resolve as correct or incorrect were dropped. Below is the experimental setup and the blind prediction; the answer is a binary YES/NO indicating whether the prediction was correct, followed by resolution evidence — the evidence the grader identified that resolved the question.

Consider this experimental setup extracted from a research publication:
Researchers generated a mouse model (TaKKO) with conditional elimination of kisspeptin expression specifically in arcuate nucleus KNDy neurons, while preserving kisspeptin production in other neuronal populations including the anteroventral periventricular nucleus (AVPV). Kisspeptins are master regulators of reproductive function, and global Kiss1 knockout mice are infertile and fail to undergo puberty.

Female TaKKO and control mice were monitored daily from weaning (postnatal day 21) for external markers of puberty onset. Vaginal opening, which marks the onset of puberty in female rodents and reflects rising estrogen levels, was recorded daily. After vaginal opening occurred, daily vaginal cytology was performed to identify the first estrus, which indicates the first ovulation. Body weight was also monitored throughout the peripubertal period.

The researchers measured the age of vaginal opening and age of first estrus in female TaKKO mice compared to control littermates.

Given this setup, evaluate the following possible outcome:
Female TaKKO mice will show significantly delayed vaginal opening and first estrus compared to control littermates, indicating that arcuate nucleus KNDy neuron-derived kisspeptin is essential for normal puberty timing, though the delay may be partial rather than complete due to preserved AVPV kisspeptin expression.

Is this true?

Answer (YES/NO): NO